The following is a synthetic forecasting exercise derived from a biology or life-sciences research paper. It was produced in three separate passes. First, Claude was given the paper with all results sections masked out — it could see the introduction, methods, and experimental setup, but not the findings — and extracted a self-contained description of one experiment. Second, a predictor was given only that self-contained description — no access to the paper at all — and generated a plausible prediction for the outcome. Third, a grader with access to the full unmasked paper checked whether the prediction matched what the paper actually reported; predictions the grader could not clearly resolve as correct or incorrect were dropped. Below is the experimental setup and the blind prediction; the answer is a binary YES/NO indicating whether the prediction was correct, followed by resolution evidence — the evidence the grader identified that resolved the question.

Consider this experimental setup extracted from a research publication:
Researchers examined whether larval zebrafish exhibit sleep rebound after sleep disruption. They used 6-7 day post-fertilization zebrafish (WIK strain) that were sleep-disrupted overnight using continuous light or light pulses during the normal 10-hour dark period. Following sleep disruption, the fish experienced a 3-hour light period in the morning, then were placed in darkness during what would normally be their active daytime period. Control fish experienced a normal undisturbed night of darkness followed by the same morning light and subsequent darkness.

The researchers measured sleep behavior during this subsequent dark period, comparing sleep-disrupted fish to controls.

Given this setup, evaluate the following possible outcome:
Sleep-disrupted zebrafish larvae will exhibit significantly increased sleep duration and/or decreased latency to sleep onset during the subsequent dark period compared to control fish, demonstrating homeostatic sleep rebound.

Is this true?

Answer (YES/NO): YES